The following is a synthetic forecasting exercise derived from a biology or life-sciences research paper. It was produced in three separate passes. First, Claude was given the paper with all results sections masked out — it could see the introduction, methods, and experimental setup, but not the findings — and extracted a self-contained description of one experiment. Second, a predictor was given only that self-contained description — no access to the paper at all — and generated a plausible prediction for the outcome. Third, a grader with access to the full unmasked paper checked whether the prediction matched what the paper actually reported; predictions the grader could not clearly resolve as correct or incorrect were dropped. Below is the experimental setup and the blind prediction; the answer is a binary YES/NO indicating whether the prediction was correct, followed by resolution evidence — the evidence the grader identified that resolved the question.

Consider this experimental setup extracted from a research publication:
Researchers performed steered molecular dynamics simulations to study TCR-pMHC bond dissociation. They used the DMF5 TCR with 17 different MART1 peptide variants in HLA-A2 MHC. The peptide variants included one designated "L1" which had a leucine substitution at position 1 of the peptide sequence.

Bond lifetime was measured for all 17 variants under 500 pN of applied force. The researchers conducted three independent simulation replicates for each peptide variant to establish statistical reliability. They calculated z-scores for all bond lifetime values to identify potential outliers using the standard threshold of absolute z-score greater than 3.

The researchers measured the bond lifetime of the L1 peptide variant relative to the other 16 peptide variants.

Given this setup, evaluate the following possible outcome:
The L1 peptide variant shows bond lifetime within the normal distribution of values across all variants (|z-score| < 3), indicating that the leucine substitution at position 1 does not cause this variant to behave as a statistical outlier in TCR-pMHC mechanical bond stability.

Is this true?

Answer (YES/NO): NO